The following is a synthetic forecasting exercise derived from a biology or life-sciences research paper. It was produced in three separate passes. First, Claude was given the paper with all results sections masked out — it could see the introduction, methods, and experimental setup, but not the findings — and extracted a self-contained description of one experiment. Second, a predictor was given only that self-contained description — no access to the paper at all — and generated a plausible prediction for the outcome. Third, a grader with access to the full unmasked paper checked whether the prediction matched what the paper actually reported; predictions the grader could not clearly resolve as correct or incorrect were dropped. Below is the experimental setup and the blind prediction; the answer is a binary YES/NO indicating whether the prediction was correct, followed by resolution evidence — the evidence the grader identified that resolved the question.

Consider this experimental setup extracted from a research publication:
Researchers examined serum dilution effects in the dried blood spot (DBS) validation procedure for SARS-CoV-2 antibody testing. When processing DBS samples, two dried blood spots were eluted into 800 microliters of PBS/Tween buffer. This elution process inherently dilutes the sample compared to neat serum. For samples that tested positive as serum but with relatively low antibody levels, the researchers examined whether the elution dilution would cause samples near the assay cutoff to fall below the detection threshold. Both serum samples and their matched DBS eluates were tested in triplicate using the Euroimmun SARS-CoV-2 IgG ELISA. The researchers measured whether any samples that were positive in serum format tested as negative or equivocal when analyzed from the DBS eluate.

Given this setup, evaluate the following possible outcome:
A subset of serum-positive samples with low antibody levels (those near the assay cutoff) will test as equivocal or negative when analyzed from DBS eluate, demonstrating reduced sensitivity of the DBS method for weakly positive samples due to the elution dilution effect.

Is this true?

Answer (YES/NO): YES